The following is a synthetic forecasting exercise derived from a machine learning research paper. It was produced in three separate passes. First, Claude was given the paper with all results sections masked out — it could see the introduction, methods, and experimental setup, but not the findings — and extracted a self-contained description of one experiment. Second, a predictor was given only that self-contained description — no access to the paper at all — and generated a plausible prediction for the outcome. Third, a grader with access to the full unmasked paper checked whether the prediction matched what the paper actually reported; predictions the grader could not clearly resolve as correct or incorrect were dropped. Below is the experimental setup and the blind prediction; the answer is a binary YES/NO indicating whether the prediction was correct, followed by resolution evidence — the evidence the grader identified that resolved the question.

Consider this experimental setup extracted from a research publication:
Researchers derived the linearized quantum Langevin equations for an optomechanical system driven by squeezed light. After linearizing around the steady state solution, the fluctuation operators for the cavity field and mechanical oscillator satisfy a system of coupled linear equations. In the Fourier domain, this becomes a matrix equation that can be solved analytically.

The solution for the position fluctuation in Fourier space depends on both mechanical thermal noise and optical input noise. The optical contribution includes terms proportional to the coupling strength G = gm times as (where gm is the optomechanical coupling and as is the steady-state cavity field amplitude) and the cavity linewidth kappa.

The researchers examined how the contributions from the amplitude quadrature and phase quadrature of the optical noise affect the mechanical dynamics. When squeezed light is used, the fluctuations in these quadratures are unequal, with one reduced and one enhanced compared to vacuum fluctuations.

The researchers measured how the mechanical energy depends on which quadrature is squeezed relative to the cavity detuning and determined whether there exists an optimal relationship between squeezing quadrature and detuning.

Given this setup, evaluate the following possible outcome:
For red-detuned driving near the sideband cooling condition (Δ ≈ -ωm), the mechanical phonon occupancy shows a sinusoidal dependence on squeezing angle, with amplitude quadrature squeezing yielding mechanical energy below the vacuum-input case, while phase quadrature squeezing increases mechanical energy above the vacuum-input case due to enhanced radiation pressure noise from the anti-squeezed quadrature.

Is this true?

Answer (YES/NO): NO